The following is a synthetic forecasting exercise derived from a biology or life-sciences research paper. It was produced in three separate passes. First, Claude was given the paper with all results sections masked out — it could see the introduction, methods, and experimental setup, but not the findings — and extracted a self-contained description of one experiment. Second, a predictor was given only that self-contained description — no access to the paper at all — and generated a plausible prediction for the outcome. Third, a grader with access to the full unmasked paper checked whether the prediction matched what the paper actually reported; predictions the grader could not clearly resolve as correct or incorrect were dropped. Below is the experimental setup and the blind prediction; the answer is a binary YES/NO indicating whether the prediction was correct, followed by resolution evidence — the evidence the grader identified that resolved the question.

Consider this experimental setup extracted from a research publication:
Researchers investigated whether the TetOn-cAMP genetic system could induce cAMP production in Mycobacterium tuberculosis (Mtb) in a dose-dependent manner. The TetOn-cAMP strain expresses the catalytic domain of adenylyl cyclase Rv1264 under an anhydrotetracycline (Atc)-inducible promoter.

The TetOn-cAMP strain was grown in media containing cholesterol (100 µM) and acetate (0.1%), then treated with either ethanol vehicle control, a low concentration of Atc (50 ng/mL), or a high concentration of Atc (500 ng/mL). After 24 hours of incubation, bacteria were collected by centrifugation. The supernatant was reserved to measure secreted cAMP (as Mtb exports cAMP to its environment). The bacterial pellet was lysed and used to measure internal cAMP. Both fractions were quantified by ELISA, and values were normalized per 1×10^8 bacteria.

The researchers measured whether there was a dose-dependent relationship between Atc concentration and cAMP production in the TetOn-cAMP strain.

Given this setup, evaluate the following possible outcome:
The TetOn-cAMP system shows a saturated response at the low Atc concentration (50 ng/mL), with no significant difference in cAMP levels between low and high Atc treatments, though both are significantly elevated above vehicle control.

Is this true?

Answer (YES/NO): NO